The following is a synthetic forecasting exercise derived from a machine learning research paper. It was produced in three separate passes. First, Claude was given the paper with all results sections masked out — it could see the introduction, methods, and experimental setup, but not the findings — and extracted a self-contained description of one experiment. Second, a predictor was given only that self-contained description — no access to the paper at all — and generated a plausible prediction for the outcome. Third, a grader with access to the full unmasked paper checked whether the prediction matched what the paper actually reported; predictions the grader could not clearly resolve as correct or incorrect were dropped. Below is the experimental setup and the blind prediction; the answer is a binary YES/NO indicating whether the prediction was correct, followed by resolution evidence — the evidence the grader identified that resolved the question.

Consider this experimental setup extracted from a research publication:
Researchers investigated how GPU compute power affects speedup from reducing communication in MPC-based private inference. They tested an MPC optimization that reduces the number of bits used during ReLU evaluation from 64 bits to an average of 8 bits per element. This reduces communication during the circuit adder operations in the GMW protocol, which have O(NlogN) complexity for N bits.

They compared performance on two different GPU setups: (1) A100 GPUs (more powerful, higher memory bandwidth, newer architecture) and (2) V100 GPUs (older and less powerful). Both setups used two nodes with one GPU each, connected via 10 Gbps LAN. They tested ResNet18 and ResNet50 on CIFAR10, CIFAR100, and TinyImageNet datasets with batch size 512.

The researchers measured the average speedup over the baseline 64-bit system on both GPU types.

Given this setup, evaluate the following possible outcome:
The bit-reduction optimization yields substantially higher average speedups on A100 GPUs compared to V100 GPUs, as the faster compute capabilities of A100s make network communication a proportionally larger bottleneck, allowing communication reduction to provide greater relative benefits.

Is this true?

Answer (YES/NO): YES